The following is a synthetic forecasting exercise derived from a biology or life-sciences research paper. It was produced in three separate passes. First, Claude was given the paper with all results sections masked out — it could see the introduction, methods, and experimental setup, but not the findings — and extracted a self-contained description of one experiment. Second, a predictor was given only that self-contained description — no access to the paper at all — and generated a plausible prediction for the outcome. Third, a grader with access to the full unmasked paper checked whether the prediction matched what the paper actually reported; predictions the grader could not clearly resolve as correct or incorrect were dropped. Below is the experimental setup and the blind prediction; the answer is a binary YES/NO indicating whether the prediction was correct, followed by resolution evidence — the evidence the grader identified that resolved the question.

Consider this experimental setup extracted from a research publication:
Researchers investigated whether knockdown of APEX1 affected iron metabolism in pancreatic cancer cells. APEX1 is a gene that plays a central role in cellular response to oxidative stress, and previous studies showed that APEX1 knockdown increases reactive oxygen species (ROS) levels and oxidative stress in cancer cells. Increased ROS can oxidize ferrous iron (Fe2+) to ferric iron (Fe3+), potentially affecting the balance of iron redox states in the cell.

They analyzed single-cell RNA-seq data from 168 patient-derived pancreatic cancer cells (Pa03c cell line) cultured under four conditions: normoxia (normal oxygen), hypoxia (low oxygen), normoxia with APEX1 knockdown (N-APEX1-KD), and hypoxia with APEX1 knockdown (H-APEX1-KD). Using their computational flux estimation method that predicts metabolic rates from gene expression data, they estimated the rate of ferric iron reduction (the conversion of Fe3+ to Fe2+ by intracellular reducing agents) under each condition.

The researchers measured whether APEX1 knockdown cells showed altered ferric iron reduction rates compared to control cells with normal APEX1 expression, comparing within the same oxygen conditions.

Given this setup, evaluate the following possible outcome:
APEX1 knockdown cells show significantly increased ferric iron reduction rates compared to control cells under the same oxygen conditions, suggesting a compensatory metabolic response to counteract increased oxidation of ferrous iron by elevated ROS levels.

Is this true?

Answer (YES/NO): NO